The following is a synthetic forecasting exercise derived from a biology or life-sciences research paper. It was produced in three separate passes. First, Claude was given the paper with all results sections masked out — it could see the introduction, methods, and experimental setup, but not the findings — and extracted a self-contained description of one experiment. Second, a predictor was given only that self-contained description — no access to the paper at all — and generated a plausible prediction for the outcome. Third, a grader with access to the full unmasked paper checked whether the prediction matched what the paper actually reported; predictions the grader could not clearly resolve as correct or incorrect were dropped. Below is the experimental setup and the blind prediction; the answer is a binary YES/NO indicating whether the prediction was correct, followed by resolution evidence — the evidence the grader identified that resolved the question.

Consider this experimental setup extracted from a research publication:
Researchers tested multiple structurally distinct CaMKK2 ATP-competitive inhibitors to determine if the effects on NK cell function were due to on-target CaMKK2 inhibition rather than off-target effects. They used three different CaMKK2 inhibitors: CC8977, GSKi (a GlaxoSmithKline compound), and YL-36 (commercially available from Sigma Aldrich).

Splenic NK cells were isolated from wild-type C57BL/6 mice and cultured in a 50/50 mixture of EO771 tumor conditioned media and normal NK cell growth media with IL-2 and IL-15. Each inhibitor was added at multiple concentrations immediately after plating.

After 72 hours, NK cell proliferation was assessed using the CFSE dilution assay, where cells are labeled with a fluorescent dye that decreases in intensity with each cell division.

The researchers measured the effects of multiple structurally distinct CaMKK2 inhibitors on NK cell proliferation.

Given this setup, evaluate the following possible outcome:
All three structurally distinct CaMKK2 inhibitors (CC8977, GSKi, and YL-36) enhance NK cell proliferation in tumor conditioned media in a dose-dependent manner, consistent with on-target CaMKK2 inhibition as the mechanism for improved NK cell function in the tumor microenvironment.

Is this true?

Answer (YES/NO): NO